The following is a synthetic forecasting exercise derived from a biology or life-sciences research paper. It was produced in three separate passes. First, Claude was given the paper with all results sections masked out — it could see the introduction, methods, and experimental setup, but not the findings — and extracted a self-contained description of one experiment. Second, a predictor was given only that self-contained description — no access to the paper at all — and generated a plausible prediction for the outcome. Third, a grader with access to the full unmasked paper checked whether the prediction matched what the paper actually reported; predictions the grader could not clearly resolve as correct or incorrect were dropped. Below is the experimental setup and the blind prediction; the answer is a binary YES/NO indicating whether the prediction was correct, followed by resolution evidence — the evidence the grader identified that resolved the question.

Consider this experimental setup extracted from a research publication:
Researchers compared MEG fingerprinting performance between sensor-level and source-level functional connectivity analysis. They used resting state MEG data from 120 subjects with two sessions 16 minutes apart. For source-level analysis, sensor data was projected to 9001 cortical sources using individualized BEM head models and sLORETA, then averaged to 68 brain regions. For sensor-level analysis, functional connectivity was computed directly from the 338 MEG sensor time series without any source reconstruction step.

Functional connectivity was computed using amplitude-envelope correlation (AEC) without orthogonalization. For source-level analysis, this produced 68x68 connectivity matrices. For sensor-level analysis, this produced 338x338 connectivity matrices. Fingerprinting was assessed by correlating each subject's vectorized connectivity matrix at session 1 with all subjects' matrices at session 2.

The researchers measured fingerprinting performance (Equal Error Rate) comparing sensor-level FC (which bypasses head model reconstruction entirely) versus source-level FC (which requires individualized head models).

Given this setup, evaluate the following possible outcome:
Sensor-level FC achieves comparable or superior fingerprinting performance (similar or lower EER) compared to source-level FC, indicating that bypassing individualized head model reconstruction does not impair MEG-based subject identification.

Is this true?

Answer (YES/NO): NO